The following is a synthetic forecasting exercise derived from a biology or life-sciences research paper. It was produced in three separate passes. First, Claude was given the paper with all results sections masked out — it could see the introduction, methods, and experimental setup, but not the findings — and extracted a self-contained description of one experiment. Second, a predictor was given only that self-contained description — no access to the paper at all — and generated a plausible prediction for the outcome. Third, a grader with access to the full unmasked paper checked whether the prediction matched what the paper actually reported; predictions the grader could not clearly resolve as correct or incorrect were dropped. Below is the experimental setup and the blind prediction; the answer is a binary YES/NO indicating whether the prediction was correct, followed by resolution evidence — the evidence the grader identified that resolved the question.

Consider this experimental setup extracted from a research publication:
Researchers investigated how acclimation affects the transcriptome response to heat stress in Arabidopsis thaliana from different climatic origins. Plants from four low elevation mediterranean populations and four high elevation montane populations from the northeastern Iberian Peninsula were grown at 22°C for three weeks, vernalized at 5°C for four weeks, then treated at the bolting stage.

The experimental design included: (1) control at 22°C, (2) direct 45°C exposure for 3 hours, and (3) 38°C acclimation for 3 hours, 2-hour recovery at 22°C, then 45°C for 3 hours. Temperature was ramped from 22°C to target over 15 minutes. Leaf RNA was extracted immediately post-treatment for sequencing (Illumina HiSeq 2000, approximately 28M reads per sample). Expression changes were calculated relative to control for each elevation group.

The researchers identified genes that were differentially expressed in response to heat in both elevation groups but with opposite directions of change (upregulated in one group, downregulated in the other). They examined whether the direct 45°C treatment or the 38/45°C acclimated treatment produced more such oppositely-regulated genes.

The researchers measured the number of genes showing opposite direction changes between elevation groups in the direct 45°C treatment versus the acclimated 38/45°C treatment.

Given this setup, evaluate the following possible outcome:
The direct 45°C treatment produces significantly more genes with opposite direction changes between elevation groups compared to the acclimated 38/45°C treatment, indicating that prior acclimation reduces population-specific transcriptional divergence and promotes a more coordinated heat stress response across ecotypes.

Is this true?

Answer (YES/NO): YES